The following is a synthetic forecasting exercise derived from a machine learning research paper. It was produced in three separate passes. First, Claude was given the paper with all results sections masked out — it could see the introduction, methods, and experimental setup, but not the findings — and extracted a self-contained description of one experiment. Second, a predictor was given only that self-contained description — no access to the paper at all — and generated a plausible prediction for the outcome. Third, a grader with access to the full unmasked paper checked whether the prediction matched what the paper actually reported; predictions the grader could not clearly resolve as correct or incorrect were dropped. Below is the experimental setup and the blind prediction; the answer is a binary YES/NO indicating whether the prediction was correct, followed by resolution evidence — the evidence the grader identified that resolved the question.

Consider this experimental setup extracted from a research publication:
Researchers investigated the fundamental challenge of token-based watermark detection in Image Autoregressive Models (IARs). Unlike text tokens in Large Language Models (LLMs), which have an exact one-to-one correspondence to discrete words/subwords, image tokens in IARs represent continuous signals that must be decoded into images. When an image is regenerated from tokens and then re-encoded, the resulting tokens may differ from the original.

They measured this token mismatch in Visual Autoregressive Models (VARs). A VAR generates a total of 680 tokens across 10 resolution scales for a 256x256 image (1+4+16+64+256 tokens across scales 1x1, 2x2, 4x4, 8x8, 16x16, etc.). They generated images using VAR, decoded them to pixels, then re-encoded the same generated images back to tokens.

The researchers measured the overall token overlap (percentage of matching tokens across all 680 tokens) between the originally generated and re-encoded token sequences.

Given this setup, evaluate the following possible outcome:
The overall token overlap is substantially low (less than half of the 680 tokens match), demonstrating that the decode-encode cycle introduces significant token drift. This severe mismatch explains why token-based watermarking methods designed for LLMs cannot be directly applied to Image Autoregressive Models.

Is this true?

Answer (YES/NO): NO